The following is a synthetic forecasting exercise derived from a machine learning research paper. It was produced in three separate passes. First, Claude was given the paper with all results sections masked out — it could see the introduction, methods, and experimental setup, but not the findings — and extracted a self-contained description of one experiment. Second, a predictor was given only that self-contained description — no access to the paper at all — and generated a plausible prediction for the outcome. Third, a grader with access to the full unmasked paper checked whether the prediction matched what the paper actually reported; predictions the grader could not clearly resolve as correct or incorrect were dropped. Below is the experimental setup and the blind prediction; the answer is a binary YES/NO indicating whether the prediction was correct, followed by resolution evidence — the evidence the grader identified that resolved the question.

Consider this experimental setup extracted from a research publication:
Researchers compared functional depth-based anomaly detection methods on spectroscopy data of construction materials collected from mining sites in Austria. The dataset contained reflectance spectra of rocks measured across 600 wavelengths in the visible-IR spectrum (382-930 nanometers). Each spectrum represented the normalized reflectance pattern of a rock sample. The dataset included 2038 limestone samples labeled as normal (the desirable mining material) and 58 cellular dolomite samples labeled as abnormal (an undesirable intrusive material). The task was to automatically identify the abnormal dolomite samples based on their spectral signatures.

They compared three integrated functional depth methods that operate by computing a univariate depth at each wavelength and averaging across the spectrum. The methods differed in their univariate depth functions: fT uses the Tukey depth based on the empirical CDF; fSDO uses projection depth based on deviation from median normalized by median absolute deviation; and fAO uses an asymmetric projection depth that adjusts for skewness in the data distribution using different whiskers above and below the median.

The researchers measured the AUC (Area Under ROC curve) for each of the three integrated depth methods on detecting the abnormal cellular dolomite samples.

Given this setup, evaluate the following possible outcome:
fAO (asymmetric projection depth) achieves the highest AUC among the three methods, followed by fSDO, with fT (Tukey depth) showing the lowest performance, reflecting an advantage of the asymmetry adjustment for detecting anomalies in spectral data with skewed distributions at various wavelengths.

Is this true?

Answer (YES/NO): NO